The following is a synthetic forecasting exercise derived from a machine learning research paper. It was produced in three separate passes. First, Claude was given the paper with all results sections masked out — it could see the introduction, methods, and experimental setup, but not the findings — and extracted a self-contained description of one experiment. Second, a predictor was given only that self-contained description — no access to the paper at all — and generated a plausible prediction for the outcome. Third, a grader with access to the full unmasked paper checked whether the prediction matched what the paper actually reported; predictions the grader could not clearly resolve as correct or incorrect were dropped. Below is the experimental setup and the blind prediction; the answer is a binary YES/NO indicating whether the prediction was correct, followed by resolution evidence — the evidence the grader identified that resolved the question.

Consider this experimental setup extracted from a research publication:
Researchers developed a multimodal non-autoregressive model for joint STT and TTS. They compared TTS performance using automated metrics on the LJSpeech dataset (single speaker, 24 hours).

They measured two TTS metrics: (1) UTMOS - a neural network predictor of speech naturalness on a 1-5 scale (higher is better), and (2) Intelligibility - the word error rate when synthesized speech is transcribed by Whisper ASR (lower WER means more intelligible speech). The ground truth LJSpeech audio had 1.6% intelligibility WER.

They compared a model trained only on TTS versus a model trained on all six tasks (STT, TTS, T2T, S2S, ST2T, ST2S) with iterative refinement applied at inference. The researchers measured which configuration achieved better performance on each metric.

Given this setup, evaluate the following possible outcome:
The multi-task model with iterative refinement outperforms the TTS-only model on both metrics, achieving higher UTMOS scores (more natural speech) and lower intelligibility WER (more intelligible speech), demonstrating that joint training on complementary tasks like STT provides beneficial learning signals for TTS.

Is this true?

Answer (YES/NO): NO